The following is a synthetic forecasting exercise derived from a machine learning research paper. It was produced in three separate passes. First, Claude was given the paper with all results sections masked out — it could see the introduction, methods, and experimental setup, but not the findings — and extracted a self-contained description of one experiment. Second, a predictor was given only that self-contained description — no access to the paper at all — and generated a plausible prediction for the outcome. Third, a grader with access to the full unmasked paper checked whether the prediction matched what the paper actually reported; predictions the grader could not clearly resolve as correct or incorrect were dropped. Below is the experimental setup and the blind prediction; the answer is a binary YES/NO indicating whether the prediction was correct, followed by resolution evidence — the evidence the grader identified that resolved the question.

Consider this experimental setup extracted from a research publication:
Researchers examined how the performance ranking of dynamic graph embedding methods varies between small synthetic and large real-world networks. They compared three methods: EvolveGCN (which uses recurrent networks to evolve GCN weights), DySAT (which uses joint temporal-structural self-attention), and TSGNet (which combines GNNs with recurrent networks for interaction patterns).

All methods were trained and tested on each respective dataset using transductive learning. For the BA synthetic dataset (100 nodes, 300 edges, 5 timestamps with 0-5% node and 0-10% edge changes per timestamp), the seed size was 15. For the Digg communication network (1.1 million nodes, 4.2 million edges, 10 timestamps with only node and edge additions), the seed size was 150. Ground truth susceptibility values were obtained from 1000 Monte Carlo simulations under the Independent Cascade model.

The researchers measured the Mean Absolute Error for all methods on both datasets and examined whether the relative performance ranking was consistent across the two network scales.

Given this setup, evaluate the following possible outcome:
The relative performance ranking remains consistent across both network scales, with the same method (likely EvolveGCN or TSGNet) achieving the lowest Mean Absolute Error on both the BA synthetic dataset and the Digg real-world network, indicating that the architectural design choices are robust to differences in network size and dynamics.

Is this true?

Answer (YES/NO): NO